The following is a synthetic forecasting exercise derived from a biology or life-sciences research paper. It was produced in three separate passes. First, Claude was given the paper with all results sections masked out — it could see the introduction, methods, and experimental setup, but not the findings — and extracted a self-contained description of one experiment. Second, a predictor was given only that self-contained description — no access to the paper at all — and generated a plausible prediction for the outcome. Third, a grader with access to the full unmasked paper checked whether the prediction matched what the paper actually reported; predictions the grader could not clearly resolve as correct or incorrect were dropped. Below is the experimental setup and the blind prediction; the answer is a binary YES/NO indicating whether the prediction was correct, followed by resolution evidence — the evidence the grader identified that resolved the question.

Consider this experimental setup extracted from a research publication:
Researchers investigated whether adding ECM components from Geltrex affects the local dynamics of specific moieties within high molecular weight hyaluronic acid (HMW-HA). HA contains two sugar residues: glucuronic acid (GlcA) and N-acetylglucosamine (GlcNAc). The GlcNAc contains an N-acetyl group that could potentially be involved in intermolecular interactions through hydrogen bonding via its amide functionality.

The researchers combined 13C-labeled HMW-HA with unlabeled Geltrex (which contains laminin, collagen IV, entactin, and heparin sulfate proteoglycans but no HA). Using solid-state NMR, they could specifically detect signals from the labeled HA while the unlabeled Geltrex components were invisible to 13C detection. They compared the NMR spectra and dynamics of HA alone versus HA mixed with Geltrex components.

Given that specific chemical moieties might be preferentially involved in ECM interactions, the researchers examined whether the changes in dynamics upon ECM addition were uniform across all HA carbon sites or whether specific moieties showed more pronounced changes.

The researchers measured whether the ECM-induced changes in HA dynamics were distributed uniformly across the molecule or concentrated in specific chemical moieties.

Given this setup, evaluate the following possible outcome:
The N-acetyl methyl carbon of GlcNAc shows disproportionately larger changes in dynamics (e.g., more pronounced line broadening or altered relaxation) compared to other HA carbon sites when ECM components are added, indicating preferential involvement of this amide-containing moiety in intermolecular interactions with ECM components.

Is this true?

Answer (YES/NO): NO